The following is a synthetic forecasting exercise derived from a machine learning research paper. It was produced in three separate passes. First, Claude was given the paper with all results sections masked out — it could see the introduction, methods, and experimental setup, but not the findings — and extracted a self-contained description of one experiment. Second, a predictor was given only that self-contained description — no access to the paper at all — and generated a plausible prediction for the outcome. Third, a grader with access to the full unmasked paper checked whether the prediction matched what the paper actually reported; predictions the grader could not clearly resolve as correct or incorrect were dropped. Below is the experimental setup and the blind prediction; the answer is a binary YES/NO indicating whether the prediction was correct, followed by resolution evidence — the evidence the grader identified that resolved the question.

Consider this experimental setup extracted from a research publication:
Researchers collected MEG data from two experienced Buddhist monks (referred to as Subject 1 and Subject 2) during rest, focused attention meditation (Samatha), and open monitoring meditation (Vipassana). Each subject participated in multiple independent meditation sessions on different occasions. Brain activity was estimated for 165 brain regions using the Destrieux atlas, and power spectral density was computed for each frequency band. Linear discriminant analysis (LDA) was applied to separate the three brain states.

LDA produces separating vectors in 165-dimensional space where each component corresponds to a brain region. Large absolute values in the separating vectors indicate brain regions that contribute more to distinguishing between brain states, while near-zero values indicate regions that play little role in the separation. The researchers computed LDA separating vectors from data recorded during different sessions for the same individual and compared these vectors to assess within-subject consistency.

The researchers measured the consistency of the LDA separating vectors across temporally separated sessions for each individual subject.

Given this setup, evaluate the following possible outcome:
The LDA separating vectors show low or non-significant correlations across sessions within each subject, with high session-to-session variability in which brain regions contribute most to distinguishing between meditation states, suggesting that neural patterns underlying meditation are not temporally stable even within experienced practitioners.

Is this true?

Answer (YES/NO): NO